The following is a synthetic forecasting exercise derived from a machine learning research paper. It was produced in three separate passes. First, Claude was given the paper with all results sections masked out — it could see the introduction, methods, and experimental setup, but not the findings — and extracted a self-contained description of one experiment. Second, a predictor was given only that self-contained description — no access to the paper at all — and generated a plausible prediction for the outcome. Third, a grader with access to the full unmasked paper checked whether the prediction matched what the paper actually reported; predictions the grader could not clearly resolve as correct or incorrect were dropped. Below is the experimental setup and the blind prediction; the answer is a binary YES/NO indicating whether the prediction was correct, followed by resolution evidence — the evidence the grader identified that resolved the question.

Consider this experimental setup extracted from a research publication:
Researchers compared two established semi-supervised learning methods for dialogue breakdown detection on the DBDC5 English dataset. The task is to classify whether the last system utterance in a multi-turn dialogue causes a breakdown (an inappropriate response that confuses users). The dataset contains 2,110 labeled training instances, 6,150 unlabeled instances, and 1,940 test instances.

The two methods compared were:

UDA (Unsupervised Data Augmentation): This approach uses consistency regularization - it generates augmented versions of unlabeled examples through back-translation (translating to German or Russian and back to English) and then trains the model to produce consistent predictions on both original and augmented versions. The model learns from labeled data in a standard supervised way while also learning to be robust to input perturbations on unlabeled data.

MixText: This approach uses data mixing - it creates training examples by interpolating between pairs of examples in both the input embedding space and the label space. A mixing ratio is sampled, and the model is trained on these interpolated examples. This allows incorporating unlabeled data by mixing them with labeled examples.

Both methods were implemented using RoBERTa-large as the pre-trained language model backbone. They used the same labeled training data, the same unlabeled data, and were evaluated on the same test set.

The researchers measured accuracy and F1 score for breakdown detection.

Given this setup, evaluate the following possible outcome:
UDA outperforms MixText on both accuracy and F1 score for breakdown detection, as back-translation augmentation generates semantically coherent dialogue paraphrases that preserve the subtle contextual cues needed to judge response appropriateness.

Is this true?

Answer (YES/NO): NO